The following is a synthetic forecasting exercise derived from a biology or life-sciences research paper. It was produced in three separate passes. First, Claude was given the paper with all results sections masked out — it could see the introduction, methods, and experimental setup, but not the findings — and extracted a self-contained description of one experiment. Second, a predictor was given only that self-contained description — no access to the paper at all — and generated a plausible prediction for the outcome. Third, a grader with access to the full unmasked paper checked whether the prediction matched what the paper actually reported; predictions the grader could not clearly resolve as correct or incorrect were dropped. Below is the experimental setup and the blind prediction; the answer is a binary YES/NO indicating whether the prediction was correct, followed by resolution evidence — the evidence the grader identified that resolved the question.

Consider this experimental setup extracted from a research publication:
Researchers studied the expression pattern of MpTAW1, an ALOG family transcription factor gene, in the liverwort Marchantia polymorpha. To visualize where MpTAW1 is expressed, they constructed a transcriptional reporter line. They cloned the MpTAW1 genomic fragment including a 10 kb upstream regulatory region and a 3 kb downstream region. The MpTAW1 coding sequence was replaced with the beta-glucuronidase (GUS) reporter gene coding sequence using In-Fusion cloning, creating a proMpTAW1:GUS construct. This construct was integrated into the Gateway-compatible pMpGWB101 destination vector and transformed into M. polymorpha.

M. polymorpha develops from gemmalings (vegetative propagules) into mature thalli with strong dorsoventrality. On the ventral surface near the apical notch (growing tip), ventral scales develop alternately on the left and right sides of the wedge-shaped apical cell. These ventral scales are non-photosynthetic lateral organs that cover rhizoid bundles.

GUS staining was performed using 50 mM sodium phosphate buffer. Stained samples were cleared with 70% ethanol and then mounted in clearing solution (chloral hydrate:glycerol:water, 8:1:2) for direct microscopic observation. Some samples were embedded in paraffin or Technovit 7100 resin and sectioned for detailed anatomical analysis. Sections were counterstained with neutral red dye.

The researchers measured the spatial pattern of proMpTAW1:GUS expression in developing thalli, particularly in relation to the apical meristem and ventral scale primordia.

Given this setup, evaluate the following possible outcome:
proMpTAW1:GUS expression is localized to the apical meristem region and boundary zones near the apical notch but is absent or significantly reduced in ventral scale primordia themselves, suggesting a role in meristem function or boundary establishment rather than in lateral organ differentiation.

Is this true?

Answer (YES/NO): NO